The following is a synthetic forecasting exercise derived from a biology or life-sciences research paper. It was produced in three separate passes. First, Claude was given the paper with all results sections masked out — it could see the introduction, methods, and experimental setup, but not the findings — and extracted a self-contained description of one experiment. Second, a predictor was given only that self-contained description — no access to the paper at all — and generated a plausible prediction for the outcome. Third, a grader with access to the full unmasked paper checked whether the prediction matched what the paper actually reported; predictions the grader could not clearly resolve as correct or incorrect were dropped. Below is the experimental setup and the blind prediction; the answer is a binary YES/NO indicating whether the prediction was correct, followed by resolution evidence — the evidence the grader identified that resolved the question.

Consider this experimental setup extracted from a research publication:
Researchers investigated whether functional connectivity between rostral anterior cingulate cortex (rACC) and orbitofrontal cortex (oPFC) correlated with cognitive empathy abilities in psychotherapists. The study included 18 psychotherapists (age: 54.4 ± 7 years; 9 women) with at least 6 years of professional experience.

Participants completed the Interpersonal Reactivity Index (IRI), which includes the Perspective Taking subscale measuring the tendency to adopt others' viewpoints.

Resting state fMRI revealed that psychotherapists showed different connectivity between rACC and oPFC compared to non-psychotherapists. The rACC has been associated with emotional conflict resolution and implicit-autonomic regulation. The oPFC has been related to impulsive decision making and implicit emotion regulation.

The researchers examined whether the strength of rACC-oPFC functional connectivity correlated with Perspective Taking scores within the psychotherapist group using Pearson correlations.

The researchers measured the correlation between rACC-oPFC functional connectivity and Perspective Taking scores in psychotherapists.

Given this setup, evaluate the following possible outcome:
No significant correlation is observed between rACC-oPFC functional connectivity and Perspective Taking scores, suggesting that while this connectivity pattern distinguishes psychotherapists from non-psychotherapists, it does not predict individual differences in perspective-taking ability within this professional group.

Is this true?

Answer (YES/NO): NO